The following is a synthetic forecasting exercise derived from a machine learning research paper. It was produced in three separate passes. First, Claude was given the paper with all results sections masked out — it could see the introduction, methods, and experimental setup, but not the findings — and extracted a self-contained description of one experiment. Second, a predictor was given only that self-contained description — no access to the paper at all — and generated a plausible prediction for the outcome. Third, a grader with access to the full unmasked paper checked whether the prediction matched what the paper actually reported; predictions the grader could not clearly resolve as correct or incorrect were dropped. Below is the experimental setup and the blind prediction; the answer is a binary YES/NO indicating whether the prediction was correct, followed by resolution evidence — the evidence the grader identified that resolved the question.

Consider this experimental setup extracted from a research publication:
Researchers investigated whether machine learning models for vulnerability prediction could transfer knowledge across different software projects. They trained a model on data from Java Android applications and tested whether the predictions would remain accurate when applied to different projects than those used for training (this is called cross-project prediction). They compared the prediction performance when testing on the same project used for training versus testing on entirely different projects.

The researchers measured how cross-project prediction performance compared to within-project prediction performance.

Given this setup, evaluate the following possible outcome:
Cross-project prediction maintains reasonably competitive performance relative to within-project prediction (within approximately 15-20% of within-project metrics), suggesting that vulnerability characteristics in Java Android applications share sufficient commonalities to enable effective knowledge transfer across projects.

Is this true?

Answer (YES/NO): NO